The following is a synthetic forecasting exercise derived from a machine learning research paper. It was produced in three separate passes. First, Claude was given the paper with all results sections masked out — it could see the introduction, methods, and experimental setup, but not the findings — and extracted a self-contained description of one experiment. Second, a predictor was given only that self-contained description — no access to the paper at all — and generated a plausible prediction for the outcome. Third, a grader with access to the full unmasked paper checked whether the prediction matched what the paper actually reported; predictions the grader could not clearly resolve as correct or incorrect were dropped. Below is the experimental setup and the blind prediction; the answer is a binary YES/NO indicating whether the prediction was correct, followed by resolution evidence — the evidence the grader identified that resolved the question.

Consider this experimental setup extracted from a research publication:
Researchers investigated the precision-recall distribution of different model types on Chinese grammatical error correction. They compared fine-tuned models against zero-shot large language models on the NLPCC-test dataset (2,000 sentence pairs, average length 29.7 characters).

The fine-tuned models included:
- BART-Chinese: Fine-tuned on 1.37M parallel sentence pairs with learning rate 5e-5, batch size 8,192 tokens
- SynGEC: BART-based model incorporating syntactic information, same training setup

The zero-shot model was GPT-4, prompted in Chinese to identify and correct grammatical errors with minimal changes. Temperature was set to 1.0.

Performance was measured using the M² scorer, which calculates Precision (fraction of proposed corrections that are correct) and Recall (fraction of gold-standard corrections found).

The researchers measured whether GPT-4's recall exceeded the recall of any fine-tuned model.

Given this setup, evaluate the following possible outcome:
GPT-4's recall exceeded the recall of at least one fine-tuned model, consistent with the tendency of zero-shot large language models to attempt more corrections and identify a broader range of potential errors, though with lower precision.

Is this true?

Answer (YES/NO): YES